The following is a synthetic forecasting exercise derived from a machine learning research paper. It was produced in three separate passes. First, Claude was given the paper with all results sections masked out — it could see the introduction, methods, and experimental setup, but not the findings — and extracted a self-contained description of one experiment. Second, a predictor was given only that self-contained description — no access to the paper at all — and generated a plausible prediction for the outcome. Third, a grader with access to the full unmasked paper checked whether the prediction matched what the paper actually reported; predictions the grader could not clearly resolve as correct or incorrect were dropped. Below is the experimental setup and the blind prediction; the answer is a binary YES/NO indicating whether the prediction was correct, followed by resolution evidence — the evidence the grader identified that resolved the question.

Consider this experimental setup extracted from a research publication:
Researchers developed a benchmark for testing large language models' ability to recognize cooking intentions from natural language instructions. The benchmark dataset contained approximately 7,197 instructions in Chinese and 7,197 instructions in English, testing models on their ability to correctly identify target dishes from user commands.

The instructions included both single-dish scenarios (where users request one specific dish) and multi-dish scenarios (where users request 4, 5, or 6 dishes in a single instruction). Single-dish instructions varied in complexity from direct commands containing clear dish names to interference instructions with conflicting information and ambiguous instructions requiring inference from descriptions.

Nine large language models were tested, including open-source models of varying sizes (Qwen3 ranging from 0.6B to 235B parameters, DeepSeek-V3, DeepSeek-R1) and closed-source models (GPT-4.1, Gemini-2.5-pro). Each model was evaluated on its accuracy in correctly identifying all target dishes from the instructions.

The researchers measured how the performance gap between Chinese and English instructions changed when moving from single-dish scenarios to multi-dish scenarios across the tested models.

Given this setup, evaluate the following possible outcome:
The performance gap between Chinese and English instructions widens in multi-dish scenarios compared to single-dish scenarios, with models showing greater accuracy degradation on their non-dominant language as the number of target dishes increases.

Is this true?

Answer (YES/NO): NO